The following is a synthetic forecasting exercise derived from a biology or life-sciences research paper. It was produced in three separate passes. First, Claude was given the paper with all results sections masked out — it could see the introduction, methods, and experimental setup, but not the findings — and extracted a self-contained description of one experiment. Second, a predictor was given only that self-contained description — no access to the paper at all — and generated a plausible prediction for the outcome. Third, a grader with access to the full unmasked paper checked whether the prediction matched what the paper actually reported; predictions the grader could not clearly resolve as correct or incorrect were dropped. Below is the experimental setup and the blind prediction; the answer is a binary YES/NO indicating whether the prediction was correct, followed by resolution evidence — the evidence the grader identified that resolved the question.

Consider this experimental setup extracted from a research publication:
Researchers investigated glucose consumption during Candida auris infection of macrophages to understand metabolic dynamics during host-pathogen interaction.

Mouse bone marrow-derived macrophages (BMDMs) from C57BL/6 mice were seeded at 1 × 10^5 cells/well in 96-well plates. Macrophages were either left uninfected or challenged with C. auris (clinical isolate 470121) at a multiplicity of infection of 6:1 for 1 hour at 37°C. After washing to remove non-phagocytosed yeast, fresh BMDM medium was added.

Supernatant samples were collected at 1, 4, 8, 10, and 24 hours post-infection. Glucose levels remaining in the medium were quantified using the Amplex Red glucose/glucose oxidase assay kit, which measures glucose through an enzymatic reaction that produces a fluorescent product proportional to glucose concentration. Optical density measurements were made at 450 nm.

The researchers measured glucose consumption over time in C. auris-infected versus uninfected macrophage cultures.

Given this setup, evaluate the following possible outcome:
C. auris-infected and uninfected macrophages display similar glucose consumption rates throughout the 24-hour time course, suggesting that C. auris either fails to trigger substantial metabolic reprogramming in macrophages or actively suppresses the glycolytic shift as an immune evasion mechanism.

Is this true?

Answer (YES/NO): NO